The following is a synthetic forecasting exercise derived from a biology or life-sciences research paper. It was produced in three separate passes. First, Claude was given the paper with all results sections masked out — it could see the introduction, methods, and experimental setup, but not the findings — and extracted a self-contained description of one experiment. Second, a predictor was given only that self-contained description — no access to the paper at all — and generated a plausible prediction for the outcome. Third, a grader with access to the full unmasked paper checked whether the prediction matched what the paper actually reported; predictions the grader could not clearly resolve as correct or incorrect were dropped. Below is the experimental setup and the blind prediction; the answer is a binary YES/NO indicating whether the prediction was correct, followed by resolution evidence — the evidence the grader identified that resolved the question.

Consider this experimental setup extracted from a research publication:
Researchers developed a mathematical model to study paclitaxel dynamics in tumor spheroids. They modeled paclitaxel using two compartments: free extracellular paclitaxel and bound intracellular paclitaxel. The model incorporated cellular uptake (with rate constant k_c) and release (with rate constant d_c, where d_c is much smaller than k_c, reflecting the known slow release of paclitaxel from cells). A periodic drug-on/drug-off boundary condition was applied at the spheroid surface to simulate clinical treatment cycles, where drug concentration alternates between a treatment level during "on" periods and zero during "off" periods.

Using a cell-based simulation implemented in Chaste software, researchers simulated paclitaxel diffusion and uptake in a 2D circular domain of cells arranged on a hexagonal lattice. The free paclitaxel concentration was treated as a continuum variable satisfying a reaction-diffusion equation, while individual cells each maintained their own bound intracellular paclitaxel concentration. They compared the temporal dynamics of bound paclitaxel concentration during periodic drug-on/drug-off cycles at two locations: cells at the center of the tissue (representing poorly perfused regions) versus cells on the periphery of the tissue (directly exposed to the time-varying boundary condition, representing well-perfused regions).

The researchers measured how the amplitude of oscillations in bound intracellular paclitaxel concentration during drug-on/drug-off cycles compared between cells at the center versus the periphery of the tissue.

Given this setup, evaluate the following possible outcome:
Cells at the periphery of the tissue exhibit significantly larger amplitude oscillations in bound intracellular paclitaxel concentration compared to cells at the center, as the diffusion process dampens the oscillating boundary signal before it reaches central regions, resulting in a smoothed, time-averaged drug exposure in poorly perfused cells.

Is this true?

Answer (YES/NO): YES